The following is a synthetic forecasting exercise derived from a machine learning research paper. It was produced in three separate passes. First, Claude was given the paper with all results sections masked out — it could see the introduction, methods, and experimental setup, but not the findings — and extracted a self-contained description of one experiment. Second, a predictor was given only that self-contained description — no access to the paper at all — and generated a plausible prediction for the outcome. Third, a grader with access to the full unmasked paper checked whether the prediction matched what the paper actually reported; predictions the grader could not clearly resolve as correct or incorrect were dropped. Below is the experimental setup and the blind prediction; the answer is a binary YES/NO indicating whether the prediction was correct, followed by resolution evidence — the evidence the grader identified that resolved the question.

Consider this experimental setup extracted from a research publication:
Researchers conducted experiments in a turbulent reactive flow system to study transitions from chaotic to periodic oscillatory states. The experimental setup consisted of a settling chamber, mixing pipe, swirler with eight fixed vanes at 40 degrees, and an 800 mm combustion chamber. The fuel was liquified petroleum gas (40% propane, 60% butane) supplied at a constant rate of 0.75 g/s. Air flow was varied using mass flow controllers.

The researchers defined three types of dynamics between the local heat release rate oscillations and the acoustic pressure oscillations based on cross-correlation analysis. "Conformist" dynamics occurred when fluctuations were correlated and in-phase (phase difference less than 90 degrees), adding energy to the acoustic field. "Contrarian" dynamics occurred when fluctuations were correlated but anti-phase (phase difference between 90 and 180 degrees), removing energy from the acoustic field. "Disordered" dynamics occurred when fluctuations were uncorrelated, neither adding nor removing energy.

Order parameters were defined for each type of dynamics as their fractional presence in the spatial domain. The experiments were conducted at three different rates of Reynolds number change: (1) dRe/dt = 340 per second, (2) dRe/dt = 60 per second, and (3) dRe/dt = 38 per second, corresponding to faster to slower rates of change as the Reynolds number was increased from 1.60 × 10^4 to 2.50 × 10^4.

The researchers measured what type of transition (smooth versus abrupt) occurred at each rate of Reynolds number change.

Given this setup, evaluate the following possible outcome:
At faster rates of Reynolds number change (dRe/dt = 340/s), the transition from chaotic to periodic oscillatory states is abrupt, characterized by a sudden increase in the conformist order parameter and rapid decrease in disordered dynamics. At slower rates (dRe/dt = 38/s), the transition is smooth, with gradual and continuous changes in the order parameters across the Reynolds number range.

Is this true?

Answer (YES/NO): NO